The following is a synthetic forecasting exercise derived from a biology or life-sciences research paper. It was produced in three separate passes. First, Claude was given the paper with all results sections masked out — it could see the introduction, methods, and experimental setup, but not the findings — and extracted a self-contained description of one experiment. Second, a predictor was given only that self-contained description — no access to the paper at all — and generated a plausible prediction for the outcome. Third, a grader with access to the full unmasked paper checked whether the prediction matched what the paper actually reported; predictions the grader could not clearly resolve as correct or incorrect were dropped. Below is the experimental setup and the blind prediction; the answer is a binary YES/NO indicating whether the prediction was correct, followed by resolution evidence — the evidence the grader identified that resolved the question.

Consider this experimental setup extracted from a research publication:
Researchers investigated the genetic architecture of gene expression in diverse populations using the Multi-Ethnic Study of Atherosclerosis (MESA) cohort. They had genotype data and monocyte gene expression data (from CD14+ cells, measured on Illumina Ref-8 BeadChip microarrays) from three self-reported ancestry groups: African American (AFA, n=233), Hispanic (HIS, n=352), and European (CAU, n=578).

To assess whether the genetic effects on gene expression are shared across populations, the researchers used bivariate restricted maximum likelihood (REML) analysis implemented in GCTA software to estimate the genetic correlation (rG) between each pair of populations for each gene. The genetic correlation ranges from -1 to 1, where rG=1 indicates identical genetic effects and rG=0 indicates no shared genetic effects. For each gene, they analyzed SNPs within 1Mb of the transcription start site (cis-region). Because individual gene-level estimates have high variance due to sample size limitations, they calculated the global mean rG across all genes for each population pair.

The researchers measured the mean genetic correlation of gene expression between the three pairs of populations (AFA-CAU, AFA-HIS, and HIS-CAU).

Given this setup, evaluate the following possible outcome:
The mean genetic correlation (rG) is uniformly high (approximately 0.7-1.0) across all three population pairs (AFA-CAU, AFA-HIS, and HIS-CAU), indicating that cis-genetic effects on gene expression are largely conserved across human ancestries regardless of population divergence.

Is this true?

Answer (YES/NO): NO